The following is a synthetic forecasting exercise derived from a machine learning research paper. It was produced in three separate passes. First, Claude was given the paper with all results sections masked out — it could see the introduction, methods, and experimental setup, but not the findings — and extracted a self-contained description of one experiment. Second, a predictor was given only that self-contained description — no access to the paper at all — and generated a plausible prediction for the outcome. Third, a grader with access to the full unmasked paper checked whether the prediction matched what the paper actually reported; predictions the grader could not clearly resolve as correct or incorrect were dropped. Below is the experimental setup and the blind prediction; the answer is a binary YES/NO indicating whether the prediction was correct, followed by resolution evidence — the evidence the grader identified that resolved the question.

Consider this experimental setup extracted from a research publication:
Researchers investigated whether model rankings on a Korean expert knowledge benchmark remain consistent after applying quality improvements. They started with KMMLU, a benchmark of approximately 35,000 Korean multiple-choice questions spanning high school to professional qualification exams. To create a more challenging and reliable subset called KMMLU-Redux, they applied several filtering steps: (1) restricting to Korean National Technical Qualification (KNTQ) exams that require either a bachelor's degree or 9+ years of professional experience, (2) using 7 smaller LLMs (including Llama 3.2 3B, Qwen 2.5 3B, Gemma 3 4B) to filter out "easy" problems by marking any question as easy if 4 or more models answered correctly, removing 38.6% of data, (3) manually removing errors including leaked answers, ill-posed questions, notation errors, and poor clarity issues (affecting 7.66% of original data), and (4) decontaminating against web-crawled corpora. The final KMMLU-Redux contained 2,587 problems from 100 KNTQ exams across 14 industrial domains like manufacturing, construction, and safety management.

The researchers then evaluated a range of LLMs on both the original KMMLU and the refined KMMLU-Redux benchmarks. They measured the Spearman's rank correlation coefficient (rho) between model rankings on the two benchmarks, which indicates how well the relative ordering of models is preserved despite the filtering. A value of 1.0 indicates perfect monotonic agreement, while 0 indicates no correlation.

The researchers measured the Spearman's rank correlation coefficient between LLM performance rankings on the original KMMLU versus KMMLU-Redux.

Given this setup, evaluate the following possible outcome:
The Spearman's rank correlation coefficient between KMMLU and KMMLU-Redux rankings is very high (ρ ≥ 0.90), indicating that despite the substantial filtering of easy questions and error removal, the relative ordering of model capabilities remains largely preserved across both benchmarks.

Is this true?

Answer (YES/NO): YES